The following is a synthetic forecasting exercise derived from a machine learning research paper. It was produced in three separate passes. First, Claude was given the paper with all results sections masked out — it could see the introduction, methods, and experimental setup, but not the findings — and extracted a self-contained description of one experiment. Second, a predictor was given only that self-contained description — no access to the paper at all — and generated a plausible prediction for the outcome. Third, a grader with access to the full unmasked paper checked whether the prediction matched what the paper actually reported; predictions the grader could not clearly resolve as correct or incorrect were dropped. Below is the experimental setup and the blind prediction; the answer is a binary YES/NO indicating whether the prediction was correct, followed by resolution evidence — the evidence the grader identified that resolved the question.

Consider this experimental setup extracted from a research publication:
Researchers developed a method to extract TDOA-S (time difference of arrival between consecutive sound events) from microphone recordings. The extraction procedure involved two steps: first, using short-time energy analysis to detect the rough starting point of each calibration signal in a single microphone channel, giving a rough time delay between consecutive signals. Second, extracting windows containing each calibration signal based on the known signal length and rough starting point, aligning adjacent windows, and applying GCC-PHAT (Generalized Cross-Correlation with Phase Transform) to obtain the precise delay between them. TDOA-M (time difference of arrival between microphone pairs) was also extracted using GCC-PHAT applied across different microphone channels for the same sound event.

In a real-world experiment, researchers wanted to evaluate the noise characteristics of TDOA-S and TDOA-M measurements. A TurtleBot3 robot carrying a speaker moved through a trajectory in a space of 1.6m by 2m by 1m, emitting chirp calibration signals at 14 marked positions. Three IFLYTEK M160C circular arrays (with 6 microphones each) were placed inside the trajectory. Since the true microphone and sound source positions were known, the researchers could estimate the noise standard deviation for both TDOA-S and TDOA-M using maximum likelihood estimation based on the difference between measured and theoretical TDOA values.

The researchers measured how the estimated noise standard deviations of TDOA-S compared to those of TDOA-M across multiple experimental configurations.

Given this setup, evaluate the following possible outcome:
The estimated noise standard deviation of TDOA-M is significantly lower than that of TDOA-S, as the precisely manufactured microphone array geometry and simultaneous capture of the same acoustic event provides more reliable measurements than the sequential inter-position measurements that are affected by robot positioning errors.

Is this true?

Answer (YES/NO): NO